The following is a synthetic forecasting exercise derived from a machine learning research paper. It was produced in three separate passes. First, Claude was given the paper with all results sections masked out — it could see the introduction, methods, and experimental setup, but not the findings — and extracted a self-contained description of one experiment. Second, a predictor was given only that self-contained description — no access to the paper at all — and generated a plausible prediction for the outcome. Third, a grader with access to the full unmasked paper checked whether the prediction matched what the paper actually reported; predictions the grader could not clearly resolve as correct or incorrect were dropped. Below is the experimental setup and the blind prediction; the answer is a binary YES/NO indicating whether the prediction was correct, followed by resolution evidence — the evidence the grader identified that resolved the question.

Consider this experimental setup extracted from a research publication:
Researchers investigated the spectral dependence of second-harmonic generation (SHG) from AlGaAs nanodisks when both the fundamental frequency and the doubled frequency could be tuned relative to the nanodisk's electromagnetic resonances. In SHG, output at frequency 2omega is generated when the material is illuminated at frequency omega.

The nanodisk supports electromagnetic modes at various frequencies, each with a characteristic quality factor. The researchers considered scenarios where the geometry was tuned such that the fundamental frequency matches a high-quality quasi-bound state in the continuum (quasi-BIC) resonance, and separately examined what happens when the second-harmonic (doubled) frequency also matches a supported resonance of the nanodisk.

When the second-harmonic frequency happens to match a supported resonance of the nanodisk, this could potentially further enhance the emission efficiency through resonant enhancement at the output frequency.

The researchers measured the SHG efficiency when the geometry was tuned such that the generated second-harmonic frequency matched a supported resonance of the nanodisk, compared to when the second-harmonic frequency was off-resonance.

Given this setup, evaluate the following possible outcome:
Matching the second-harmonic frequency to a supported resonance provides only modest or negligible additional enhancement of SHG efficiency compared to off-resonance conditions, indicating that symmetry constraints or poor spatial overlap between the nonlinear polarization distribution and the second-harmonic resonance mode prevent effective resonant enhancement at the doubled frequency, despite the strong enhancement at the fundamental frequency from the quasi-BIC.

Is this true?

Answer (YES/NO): NO